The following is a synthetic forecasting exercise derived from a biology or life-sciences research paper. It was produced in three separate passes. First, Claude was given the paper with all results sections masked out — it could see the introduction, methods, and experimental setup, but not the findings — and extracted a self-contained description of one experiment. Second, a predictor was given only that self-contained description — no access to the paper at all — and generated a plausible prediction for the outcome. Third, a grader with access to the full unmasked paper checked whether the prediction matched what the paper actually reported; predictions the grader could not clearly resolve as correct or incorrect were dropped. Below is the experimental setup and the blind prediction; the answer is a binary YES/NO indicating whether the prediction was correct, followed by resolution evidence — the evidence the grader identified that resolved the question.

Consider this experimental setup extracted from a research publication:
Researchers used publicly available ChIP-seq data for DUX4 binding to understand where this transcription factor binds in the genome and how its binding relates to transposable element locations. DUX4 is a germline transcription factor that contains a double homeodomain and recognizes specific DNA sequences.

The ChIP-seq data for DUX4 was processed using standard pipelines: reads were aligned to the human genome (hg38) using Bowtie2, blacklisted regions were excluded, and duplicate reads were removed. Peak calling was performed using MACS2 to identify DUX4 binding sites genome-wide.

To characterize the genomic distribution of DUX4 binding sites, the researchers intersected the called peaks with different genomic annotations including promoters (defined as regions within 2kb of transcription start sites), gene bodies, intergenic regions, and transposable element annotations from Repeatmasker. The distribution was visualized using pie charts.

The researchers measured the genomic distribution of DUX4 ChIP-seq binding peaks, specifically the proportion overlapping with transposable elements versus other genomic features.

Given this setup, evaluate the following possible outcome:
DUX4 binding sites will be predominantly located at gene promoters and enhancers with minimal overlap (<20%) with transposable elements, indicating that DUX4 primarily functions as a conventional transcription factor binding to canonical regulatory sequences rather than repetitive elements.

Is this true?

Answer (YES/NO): NO